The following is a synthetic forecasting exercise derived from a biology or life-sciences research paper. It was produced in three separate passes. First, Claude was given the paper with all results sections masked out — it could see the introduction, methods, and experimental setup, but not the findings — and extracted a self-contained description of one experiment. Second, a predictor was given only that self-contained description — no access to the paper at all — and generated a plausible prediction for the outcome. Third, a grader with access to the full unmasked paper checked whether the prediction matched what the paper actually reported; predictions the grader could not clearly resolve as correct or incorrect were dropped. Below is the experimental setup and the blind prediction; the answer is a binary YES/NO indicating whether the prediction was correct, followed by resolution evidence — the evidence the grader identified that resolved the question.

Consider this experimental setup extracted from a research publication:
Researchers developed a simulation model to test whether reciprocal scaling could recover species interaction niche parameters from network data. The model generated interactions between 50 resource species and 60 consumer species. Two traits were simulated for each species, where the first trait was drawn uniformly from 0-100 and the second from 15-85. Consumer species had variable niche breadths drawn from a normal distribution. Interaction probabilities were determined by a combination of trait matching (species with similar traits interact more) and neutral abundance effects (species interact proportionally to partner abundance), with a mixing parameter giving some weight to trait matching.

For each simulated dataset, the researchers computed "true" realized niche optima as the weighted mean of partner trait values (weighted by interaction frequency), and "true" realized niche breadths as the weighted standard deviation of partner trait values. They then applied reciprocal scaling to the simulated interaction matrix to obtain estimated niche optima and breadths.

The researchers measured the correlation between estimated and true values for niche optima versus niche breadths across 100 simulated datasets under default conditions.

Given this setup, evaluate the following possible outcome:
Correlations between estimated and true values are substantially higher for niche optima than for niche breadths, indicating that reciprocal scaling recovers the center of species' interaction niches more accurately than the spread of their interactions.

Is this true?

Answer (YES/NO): YES